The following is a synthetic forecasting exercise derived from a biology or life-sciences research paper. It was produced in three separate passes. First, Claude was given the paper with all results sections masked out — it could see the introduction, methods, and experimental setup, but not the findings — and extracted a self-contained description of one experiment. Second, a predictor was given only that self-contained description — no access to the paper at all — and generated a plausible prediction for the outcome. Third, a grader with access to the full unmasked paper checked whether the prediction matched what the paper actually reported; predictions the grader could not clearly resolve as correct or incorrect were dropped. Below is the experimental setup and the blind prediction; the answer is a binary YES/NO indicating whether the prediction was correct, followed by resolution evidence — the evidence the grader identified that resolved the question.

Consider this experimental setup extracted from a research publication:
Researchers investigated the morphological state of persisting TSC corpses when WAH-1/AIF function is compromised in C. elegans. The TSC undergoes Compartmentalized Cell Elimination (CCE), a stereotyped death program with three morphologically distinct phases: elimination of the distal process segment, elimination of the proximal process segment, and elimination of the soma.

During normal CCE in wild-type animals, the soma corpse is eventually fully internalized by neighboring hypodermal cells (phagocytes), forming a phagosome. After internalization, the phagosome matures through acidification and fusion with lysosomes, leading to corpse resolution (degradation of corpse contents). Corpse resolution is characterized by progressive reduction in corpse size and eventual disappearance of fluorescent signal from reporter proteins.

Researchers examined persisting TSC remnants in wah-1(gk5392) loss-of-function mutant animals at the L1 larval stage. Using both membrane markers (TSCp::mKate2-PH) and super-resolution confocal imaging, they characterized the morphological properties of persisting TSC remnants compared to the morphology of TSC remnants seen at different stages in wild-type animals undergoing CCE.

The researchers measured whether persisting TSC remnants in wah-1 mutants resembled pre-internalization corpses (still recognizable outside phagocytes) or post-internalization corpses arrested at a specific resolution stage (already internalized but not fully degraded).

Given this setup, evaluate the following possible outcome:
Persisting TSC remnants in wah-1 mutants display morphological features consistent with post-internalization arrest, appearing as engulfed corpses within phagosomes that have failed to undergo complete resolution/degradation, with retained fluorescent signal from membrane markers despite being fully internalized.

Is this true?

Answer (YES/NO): NO